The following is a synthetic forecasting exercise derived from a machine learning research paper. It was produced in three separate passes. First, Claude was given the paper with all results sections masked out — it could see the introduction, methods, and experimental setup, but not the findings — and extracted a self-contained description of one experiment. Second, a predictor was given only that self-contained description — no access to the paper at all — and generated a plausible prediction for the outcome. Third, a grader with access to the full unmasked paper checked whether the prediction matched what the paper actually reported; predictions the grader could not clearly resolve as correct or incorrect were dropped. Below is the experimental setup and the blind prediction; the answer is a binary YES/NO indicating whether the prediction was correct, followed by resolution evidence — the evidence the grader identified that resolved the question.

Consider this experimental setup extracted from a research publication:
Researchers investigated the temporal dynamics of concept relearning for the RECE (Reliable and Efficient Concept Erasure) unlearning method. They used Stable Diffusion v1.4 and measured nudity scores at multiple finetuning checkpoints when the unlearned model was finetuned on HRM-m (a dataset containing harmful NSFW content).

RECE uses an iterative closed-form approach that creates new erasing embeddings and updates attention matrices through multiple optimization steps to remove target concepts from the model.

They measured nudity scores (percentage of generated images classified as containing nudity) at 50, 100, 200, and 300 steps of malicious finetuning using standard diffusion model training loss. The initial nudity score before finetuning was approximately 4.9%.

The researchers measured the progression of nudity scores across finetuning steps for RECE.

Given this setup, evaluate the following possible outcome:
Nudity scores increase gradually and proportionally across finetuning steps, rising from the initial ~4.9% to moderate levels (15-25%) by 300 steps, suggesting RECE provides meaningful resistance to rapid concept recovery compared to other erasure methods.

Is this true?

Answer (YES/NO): YES